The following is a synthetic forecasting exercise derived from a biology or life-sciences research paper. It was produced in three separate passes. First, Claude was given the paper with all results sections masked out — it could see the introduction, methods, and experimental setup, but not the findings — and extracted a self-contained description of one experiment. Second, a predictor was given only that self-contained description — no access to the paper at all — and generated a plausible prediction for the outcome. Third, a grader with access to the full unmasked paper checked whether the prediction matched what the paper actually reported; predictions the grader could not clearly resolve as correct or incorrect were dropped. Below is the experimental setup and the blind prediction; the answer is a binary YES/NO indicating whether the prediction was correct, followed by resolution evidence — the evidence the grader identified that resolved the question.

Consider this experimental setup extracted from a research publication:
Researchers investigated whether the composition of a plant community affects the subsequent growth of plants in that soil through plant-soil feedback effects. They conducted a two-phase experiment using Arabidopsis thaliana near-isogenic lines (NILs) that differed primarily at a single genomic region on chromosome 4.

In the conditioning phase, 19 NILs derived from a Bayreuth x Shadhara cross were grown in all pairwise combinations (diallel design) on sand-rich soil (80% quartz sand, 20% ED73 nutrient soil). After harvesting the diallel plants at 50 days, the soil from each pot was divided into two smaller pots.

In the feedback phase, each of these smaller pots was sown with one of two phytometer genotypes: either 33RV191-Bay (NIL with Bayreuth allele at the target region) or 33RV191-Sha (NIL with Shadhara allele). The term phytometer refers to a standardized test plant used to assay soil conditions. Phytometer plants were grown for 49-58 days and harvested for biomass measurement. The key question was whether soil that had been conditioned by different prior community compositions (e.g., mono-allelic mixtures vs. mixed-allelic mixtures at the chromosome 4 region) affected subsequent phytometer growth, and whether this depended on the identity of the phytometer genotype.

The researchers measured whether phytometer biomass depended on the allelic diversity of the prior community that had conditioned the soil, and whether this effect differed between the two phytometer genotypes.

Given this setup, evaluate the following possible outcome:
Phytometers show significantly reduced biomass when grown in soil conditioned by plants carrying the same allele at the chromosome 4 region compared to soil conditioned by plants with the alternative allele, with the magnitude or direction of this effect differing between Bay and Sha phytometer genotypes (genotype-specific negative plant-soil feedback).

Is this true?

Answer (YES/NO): NO